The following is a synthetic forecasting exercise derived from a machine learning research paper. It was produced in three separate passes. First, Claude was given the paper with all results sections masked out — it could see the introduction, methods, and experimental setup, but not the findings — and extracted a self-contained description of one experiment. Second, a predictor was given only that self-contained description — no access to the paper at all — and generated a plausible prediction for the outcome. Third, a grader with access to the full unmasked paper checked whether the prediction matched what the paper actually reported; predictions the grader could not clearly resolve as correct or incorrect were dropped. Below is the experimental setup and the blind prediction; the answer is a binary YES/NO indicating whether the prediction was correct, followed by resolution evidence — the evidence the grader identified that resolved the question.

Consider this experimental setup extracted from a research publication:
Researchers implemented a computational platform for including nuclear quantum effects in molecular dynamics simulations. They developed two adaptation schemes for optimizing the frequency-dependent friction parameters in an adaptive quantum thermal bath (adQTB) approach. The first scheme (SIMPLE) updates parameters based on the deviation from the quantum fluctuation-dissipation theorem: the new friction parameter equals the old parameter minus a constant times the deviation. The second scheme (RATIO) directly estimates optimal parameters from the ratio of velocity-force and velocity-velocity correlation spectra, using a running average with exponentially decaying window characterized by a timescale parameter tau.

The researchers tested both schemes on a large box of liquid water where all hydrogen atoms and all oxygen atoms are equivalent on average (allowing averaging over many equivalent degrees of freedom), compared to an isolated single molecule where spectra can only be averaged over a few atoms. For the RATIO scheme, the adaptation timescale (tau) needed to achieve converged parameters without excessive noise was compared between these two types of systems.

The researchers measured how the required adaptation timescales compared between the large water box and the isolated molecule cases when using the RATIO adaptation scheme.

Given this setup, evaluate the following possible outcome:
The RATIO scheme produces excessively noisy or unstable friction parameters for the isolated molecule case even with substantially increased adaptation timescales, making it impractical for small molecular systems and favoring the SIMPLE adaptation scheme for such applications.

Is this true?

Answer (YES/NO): NO